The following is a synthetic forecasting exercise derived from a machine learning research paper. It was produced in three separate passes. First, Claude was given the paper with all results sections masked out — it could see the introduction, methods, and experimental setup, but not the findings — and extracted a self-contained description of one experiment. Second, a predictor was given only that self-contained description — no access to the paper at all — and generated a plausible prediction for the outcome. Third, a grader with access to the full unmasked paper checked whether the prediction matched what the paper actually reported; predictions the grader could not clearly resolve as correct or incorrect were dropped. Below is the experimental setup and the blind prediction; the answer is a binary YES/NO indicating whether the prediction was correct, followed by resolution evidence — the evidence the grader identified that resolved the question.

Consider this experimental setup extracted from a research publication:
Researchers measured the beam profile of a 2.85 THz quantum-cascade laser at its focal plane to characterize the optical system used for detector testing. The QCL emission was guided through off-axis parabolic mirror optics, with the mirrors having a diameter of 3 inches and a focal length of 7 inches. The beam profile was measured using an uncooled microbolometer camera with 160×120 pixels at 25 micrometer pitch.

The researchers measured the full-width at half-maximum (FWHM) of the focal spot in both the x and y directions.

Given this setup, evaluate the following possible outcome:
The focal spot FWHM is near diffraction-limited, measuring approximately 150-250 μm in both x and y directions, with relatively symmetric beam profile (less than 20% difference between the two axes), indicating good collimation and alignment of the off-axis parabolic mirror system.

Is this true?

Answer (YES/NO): NO